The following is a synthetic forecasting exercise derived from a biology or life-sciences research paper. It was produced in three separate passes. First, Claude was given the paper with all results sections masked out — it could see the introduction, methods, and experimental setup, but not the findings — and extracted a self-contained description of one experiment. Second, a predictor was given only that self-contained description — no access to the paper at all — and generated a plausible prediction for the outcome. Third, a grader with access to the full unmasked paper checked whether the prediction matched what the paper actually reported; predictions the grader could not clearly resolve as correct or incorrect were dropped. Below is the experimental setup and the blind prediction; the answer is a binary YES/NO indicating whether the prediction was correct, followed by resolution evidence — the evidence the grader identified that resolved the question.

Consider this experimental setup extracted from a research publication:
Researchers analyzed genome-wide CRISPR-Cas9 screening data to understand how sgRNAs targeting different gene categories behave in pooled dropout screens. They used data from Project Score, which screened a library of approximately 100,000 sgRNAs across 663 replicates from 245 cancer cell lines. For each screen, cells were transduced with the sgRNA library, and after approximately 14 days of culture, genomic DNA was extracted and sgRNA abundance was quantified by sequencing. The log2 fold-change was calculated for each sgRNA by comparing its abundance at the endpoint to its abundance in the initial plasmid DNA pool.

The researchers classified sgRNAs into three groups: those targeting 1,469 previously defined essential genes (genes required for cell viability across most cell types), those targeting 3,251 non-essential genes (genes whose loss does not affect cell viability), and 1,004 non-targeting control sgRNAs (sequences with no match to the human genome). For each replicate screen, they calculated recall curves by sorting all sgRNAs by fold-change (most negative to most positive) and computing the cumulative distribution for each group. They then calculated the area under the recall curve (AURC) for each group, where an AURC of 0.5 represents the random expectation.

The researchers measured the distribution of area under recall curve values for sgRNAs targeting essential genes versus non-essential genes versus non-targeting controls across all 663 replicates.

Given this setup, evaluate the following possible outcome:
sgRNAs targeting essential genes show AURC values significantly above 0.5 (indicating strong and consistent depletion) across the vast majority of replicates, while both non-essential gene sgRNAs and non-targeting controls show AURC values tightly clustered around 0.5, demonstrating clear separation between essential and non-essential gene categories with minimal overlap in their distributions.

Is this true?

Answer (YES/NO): NO